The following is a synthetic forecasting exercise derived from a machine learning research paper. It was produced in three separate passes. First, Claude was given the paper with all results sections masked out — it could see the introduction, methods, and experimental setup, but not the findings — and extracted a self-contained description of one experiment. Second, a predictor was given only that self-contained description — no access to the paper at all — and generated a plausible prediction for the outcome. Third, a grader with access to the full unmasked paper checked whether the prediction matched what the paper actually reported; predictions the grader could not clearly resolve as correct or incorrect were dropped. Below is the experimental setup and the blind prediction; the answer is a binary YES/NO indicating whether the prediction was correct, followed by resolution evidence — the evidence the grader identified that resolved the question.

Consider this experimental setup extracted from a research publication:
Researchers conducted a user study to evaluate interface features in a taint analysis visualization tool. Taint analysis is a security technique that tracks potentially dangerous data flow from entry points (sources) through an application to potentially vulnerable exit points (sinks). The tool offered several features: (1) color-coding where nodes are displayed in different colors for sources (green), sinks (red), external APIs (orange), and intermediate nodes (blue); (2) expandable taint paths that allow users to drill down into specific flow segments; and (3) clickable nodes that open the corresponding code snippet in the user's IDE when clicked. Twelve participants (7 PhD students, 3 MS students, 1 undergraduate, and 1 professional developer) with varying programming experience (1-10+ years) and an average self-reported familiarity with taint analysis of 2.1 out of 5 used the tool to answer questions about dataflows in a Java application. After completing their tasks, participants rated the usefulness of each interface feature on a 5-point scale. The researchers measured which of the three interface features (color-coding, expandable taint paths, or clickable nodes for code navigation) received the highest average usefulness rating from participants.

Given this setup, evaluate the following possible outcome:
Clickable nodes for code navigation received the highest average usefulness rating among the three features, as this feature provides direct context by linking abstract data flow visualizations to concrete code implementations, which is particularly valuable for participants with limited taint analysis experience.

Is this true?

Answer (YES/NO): NO